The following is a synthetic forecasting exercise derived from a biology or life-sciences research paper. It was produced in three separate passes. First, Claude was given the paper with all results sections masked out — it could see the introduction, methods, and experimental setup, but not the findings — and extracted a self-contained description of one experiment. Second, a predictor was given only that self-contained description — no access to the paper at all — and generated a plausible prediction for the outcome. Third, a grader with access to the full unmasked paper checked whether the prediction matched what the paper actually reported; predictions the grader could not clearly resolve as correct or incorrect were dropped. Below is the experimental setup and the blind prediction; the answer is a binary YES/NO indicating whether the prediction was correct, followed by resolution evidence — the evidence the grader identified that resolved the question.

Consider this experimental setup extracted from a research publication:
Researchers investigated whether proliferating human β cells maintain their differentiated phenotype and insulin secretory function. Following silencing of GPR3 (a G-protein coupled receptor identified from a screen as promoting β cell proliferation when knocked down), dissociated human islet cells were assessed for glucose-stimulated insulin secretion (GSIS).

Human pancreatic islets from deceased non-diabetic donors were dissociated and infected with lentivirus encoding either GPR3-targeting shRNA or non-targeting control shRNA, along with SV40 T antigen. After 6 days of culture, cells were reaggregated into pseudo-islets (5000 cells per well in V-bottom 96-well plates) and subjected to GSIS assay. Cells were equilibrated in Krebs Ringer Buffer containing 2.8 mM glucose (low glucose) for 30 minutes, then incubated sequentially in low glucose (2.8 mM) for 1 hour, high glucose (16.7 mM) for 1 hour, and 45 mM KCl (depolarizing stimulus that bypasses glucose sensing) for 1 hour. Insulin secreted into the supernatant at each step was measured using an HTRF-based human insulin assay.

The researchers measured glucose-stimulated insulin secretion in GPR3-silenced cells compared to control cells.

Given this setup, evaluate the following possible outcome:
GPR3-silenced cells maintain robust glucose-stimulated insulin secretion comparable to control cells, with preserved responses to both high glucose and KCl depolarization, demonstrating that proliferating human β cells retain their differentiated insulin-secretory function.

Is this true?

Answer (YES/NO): YES